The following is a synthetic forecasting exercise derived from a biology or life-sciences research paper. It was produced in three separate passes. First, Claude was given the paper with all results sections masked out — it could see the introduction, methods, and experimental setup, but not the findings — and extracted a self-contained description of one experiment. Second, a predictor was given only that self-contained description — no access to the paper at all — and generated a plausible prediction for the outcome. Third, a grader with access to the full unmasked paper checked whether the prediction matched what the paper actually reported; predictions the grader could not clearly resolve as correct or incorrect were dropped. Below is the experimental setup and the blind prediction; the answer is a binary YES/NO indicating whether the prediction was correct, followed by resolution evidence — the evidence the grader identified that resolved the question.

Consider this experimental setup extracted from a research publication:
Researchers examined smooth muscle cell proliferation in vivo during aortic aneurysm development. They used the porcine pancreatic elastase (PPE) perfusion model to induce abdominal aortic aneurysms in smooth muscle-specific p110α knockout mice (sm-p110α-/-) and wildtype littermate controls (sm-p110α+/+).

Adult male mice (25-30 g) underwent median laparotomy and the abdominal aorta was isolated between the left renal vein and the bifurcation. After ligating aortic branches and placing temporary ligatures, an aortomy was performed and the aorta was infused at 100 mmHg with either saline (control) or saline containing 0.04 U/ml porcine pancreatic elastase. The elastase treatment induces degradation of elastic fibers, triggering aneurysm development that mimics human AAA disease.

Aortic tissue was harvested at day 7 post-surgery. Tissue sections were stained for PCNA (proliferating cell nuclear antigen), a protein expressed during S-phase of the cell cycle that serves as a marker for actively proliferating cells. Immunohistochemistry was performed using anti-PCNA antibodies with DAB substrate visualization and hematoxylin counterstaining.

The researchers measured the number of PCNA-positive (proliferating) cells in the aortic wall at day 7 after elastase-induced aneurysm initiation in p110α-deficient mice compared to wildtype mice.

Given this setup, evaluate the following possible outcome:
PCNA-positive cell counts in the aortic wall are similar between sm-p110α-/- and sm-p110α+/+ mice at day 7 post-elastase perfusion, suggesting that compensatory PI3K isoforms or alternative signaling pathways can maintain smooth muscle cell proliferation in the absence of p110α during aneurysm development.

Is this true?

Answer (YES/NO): NO